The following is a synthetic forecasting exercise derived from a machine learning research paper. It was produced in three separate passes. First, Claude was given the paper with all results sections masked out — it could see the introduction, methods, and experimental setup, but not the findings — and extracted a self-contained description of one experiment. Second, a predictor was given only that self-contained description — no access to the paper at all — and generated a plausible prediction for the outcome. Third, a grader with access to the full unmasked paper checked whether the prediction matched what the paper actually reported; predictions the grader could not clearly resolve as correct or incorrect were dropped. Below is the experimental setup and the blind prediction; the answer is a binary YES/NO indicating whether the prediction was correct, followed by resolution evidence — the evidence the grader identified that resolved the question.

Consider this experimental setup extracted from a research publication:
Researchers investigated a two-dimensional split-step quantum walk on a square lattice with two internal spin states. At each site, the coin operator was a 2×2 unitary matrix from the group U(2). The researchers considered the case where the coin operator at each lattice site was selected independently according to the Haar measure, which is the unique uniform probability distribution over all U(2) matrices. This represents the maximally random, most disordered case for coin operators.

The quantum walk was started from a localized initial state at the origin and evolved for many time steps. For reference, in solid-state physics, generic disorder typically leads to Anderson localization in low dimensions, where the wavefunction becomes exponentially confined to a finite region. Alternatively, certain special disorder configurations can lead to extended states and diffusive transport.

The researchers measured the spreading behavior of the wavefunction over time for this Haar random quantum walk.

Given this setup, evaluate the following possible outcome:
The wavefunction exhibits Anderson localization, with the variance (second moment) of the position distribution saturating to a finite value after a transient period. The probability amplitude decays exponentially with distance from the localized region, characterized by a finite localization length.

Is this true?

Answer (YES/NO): NO